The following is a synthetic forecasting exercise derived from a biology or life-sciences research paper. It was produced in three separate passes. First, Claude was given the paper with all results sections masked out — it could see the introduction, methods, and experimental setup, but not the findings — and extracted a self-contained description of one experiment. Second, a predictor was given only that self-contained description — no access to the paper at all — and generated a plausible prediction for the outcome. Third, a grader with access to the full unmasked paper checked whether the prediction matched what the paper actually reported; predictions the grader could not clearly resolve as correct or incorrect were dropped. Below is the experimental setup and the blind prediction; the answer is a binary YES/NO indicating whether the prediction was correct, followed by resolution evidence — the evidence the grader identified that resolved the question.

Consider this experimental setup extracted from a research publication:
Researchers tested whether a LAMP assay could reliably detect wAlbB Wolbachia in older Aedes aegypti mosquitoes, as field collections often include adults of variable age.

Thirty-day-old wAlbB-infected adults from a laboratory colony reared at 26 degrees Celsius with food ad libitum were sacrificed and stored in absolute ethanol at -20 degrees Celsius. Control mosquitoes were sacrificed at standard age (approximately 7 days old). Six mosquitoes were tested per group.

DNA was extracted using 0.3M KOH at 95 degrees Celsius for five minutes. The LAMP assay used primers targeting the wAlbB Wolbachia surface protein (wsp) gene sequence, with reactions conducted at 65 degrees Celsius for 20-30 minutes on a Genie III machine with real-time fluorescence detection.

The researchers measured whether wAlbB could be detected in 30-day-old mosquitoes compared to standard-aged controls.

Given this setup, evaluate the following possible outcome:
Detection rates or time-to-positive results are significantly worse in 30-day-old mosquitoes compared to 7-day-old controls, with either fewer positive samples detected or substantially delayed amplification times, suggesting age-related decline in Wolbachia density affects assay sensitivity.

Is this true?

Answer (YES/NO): NO